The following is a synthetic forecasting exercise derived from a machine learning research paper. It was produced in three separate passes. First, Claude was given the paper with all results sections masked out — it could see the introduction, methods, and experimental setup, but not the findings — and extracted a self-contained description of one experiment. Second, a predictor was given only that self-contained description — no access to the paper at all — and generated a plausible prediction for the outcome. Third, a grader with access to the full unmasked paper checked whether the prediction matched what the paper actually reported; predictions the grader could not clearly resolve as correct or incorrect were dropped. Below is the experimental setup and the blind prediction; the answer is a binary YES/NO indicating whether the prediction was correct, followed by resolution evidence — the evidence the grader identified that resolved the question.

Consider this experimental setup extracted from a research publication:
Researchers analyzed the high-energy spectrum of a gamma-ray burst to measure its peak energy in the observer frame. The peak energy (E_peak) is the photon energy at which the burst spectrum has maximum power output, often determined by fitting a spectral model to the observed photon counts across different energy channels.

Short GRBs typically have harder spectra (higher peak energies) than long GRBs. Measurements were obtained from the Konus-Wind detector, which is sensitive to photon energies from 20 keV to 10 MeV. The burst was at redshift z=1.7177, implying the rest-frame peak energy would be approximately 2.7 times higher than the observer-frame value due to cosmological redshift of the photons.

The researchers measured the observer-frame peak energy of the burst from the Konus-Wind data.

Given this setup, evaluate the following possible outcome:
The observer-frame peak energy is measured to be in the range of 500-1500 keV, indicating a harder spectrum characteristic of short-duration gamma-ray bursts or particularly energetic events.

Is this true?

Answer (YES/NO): YES